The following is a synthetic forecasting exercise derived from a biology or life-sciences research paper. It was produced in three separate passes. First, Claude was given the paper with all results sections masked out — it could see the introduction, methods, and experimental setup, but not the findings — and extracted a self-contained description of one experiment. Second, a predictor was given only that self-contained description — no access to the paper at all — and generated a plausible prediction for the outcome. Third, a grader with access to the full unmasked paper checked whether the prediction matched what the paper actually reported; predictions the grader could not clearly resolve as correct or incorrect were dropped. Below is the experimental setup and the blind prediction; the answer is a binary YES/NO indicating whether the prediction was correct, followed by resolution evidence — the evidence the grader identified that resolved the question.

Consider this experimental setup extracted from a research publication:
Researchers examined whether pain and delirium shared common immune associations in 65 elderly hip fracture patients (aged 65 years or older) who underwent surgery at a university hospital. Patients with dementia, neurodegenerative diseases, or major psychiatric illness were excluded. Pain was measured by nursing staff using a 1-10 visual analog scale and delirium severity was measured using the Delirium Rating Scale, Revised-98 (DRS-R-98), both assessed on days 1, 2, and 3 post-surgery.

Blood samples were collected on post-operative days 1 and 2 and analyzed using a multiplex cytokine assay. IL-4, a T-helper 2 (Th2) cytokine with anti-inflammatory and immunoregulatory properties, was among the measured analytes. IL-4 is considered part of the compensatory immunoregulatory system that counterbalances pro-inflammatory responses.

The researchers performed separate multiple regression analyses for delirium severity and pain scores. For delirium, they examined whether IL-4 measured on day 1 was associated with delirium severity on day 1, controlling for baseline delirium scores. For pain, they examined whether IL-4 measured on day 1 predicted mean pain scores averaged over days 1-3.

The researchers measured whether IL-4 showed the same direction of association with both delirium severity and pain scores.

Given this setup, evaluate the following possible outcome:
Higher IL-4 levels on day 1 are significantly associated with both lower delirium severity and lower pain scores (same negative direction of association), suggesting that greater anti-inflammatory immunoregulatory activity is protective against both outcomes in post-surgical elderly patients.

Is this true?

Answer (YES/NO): YES